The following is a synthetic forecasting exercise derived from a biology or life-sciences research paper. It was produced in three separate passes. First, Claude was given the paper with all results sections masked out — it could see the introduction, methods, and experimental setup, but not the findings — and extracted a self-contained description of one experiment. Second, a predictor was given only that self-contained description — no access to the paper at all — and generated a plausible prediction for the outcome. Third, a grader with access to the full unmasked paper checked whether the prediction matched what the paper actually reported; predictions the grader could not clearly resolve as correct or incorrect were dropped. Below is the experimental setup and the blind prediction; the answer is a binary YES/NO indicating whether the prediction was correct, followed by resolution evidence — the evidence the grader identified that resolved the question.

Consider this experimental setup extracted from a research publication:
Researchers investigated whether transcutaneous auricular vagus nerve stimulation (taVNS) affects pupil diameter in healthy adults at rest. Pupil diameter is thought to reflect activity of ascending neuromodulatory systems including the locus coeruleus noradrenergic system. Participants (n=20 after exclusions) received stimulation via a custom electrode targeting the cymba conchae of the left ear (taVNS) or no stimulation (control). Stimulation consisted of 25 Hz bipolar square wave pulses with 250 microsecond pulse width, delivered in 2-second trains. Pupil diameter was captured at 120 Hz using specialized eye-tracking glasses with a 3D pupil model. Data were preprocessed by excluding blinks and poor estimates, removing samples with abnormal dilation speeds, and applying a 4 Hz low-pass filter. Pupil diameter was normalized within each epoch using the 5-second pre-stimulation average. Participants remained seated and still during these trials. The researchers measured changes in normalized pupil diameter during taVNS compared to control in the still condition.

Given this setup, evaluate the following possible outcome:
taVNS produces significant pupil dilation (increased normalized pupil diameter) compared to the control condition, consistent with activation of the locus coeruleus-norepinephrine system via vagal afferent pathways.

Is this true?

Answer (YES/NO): YES